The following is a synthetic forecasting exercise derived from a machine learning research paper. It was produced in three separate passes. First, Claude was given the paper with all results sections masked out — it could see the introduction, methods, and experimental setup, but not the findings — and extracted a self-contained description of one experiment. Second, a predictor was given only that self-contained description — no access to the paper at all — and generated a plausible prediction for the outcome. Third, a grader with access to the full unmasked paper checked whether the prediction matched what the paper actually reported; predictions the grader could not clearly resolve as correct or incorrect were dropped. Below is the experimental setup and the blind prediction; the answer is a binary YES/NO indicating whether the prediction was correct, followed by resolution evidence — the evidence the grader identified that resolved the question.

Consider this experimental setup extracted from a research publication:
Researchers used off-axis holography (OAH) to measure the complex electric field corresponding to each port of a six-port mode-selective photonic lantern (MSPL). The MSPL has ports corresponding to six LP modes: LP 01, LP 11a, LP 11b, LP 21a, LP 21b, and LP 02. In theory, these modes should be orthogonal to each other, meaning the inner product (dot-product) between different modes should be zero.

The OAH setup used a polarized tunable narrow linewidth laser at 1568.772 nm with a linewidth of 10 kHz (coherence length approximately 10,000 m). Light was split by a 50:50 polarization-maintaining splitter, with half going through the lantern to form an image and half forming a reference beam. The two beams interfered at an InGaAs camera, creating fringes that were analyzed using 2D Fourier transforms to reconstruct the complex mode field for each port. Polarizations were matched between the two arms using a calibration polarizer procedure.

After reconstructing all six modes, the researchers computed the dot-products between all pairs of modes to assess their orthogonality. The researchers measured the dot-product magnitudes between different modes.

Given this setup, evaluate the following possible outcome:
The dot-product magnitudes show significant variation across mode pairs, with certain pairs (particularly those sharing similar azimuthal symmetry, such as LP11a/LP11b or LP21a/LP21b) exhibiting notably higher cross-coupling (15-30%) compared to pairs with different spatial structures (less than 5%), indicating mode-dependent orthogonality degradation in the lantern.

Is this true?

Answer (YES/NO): NO